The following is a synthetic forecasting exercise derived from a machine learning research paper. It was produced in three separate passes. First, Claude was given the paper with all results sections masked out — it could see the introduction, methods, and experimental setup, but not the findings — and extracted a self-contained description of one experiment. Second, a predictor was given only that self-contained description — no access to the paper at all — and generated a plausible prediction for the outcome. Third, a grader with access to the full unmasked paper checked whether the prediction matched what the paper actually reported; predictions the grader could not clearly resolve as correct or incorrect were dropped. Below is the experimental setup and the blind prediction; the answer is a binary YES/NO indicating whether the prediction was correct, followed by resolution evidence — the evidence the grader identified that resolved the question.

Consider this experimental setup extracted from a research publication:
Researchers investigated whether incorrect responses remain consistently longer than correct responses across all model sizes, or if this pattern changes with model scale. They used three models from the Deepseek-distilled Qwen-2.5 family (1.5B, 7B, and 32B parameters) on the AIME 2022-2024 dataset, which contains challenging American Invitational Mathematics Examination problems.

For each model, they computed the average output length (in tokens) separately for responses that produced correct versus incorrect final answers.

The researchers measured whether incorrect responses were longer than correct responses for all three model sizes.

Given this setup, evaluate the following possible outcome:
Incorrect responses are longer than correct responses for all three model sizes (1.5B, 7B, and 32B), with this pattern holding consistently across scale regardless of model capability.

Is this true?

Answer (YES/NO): YES